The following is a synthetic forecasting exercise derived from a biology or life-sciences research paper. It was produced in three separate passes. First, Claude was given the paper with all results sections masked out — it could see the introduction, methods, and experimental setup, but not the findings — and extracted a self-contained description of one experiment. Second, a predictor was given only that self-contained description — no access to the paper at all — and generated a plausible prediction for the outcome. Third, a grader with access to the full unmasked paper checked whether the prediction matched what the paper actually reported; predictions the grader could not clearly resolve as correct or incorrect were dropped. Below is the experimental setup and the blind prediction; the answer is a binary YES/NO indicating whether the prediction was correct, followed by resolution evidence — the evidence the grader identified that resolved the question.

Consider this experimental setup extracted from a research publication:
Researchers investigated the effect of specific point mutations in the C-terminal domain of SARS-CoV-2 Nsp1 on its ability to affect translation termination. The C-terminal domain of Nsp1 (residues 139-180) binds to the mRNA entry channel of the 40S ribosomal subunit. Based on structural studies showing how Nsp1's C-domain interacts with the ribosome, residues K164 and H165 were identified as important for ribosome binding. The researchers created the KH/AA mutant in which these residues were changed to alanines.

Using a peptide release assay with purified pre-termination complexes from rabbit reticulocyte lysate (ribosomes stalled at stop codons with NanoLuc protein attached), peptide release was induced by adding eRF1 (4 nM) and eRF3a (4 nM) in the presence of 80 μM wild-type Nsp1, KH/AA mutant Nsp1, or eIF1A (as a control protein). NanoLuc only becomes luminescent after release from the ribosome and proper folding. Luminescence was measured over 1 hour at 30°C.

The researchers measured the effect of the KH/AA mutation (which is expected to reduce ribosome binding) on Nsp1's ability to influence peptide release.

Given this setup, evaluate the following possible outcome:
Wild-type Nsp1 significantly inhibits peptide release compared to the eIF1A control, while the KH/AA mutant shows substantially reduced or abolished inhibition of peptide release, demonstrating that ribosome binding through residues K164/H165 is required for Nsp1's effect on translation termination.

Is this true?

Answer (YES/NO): NO